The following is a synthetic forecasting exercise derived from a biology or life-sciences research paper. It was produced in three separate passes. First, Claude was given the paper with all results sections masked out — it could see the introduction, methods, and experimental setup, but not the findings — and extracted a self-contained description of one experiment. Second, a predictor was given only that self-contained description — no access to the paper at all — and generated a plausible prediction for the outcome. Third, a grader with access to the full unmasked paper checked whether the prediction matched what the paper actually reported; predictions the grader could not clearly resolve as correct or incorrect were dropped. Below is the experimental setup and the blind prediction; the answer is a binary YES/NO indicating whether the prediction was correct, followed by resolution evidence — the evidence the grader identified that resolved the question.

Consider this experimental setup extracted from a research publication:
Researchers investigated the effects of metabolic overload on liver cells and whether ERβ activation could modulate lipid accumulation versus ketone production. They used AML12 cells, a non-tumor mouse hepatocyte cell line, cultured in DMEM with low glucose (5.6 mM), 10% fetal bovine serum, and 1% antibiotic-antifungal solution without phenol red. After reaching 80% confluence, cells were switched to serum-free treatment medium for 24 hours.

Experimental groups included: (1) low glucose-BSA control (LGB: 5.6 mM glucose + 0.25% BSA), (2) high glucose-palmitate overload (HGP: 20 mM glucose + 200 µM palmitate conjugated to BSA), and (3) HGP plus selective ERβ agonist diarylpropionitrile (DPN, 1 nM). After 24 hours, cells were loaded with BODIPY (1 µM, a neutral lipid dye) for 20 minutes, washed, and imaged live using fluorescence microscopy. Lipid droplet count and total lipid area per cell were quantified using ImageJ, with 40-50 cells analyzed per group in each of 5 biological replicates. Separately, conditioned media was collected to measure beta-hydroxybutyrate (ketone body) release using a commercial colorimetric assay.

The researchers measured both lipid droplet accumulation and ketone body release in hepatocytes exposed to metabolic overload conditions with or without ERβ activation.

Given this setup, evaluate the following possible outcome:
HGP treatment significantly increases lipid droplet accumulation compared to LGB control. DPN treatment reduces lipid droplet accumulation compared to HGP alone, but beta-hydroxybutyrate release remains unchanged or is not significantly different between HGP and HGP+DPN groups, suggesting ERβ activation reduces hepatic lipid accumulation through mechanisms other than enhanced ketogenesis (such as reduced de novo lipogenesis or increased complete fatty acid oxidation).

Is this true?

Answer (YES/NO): NO